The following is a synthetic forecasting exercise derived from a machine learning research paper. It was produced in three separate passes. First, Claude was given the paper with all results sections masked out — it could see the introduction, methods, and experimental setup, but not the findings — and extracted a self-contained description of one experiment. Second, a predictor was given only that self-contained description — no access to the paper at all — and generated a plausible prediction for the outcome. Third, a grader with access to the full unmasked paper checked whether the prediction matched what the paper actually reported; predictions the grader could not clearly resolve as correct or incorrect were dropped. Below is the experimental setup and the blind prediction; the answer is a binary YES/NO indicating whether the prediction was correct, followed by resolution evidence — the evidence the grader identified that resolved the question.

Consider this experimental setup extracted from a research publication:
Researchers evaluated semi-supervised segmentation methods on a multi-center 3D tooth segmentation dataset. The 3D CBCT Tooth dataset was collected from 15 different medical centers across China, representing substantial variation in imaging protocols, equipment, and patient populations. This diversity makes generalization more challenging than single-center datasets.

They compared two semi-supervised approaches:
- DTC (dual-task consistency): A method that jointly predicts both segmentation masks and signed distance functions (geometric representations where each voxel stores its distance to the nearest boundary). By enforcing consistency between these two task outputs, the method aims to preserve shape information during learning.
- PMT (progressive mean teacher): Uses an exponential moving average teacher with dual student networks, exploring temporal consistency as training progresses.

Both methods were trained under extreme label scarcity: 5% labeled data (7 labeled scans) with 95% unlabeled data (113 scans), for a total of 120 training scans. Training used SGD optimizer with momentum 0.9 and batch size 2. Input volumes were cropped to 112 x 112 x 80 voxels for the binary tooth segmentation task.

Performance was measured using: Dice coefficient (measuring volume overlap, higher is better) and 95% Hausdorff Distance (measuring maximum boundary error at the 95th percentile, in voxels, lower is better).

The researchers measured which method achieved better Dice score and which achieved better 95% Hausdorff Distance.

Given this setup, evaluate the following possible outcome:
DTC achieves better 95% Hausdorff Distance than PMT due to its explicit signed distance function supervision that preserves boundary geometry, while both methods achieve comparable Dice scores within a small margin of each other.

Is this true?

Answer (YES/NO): NO